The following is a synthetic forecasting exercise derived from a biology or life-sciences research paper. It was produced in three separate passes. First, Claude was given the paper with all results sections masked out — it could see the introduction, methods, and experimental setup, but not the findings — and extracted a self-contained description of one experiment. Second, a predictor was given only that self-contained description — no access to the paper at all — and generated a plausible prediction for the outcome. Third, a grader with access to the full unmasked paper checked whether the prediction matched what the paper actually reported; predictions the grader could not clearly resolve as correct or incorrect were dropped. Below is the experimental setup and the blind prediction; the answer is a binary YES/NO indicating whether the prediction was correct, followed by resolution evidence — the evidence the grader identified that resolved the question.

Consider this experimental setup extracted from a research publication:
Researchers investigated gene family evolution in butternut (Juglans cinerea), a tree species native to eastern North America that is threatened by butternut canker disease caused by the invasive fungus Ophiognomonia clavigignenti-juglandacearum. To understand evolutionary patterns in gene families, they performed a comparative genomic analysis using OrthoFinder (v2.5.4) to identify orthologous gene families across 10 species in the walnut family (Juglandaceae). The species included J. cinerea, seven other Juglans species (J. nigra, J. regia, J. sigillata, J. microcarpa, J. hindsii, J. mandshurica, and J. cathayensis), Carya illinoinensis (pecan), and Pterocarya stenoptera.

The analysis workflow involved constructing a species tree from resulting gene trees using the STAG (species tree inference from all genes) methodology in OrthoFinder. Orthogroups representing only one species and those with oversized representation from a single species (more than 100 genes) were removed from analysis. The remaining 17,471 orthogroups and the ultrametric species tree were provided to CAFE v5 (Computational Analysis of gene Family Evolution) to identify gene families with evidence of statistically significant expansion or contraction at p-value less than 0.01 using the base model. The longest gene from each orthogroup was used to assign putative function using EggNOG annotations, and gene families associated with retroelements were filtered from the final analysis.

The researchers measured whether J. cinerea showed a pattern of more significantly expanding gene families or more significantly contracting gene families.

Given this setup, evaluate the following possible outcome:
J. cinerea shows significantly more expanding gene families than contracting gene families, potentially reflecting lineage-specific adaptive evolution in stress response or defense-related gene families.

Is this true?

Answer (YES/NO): NO